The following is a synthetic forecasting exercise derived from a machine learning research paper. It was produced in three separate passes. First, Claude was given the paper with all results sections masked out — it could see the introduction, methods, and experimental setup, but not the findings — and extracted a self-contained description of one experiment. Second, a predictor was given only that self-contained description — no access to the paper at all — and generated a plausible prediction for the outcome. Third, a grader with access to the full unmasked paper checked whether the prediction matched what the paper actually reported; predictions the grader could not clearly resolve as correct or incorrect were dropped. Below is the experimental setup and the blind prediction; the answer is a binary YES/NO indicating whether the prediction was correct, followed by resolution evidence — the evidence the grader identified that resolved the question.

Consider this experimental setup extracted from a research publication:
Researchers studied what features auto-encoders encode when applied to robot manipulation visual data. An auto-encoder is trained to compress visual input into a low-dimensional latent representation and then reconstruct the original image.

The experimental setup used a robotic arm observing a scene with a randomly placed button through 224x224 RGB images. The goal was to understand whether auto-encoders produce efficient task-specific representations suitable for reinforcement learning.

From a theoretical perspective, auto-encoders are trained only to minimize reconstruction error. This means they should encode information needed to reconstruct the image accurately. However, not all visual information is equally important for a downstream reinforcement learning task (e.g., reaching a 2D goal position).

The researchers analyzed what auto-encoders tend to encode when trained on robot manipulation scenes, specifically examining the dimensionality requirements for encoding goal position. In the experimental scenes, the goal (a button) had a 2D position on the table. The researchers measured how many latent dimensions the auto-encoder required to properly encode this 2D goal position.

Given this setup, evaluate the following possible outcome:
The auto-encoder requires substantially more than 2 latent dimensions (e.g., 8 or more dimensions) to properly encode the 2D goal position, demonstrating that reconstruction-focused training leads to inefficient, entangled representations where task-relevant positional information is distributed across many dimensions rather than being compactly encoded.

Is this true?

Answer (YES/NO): YES